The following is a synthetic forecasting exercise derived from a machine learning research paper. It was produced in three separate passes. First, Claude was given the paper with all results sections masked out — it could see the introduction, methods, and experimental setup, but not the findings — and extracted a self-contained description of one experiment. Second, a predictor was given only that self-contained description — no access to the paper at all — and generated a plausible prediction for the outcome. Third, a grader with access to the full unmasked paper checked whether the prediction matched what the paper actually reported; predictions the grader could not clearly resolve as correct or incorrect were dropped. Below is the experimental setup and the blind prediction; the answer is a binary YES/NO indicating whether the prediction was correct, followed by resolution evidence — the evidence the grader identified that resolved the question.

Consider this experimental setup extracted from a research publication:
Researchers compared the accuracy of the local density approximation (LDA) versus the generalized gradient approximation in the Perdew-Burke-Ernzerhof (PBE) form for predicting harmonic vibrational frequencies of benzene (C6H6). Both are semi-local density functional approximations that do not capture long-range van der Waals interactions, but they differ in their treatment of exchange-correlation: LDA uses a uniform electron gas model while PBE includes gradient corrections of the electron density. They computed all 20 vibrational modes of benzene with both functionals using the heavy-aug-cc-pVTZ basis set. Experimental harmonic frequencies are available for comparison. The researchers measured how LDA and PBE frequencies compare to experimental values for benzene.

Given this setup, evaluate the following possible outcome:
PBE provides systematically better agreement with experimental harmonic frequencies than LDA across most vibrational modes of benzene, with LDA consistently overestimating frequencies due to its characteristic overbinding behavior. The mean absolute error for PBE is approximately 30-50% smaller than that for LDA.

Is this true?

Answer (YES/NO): NO